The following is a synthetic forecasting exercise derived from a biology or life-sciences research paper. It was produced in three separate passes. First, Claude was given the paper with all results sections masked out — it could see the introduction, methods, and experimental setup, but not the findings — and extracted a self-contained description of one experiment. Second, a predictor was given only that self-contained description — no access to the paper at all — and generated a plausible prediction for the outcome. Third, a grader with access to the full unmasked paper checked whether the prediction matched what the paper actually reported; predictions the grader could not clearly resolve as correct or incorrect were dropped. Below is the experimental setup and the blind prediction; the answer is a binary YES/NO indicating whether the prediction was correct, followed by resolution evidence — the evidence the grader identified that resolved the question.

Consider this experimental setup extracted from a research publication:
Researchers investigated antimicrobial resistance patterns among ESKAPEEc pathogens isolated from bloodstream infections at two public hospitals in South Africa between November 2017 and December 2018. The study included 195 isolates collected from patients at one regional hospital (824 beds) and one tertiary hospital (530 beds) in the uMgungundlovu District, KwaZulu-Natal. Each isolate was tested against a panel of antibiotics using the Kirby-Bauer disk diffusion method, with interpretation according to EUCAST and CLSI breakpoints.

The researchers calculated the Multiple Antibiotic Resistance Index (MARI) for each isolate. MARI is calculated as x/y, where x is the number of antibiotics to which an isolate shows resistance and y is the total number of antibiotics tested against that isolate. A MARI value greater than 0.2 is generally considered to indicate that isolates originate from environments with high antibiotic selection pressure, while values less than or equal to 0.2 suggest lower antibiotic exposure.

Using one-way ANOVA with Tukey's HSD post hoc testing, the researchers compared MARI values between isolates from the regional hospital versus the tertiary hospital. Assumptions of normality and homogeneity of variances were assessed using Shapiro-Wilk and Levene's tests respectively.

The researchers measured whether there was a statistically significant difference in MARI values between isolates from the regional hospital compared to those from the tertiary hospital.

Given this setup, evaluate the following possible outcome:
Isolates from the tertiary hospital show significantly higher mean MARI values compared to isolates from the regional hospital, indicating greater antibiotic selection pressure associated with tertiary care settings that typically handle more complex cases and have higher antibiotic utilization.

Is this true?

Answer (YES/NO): YES